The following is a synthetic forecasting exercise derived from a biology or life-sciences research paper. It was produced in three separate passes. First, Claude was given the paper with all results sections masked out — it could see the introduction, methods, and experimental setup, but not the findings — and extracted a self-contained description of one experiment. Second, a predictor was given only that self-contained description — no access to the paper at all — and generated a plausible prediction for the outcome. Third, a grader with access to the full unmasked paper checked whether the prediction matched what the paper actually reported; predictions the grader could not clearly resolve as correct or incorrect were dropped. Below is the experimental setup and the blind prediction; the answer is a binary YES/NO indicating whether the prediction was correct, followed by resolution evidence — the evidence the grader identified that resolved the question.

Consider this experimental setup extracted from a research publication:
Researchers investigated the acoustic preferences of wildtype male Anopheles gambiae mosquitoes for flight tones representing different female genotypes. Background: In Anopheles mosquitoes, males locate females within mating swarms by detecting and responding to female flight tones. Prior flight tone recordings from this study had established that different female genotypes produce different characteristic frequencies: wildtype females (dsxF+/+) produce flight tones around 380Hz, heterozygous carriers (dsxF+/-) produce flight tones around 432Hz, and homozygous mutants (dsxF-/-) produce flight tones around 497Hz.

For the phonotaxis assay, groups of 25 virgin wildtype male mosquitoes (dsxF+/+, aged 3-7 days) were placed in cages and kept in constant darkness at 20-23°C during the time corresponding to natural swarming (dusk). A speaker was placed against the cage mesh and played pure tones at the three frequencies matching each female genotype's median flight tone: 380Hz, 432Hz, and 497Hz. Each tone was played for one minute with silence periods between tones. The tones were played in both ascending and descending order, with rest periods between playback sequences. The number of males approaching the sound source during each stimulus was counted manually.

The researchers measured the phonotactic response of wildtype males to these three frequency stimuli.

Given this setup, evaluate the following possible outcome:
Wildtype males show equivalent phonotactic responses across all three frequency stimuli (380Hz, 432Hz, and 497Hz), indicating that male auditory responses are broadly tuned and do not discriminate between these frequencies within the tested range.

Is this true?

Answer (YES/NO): NO